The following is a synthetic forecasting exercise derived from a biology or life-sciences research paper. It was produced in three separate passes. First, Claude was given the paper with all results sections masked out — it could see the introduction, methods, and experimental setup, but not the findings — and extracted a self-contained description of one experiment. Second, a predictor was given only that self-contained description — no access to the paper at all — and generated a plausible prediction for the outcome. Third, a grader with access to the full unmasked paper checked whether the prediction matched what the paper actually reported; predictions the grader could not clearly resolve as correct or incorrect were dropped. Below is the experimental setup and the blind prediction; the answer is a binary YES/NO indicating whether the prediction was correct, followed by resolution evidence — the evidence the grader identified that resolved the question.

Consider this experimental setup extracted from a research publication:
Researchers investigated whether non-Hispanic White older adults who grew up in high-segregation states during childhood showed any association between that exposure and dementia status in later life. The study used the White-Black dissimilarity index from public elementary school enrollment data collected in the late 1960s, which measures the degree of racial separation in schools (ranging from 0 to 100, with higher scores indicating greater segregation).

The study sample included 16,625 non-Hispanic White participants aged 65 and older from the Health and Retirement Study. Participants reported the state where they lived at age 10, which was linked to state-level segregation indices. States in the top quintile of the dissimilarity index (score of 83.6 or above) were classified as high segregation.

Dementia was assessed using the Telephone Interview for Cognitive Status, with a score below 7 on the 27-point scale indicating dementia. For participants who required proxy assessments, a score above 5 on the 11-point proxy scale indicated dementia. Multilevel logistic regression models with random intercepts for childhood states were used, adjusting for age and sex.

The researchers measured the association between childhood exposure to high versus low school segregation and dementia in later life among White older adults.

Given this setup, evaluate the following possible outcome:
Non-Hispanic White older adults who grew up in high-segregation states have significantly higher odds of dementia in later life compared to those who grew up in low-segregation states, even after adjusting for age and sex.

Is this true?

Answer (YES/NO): NO